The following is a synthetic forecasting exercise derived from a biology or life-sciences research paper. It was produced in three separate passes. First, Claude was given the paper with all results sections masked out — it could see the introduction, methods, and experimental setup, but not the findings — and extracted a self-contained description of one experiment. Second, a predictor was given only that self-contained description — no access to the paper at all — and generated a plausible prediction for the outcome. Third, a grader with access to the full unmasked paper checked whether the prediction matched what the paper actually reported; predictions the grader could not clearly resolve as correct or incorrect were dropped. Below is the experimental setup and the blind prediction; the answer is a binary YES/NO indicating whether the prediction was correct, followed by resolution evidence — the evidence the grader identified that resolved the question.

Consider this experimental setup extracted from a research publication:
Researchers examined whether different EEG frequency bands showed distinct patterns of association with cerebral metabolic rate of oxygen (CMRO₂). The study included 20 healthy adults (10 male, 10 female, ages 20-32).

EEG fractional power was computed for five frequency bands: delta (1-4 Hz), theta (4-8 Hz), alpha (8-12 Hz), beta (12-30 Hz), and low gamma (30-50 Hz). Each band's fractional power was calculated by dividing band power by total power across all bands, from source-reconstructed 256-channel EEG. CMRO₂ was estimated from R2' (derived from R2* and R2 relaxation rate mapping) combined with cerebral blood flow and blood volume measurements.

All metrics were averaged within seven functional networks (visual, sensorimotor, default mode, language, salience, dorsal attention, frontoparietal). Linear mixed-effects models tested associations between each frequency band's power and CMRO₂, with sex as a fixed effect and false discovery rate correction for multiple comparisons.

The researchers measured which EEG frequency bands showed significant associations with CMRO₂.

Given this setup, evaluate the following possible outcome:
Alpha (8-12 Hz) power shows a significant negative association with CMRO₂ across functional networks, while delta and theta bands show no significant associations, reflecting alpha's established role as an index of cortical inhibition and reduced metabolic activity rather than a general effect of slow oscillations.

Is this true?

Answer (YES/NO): NO